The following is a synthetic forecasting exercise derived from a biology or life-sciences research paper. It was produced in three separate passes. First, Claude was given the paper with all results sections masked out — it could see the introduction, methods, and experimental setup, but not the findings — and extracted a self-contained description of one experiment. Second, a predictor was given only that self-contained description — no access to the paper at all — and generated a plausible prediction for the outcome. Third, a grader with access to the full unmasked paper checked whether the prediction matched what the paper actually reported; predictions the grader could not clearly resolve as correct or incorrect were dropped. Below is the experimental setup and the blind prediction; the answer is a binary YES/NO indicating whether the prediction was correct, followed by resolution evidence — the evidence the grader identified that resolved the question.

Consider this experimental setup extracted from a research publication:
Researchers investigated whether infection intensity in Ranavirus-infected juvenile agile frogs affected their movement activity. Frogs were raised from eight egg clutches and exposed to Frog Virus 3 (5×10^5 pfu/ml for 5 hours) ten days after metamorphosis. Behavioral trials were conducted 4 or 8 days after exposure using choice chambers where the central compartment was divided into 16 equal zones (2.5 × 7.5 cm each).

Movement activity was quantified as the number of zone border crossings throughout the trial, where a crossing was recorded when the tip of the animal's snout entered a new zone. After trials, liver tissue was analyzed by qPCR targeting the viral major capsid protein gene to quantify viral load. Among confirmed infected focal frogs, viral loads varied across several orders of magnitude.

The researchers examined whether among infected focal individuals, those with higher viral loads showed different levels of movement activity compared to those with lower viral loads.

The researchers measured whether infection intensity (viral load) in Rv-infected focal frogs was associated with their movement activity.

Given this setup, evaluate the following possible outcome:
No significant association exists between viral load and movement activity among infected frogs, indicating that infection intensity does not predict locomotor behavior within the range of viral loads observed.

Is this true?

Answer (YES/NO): YES